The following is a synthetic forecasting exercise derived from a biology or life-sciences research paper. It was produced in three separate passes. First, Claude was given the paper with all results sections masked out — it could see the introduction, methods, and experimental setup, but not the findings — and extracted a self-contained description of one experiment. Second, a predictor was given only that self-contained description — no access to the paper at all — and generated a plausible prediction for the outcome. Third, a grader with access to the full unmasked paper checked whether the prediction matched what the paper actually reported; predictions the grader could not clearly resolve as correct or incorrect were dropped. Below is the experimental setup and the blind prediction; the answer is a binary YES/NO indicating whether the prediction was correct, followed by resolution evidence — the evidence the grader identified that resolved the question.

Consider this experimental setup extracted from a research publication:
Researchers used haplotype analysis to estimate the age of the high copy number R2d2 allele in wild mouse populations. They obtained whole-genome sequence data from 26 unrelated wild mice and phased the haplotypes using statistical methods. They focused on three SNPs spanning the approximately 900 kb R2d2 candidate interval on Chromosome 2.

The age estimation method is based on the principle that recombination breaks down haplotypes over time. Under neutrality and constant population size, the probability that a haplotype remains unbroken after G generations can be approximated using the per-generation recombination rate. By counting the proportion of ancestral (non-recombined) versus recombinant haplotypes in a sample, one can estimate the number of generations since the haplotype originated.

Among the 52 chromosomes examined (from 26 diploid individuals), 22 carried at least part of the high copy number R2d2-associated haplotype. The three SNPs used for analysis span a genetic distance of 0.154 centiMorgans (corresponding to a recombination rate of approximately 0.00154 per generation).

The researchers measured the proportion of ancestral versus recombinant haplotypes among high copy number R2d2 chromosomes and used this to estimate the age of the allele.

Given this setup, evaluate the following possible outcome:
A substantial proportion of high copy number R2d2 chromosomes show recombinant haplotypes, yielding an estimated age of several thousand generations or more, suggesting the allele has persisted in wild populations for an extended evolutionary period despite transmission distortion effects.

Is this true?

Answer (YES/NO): NO